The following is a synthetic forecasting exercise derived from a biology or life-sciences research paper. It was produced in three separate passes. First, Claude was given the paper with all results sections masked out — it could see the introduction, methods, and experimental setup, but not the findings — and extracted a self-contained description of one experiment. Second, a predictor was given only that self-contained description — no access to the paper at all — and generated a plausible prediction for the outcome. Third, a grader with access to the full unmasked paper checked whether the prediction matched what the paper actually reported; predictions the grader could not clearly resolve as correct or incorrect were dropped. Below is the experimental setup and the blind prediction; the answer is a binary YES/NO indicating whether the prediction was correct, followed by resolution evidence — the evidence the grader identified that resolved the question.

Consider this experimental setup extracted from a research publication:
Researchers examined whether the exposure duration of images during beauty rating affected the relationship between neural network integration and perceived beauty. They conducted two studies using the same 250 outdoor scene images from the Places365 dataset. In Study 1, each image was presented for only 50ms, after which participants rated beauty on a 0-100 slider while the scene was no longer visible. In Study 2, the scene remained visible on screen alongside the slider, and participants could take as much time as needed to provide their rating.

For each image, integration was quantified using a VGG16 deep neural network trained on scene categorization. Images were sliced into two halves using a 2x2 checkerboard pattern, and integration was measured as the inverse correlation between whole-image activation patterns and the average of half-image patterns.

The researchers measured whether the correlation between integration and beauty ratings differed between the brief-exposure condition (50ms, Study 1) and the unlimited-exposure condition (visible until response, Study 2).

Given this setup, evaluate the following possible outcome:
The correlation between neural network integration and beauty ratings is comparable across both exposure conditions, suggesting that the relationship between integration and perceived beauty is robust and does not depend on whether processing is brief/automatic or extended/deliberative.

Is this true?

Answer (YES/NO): YES